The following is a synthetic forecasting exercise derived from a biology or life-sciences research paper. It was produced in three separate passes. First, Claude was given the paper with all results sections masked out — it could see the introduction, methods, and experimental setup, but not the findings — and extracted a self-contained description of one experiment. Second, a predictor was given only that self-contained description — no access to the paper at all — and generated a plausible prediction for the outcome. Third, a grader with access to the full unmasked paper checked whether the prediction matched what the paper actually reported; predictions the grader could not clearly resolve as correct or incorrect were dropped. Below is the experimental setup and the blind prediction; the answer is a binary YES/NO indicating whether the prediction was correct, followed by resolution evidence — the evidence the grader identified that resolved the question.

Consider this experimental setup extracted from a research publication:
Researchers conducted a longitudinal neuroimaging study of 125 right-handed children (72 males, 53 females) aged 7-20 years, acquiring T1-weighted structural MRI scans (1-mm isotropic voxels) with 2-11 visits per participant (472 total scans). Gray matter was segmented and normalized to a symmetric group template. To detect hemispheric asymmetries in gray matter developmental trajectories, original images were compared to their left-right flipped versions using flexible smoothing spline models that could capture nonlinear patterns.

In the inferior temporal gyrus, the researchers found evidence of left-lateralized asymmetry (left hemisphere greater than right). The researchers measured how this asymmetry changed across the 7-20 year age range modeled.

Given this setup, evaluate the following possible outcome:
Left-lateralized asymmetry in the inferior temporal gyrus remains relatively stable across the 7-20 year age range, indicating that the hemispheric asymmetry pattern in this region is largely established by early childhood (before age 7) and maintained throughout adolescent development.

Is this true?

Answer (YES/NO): NO